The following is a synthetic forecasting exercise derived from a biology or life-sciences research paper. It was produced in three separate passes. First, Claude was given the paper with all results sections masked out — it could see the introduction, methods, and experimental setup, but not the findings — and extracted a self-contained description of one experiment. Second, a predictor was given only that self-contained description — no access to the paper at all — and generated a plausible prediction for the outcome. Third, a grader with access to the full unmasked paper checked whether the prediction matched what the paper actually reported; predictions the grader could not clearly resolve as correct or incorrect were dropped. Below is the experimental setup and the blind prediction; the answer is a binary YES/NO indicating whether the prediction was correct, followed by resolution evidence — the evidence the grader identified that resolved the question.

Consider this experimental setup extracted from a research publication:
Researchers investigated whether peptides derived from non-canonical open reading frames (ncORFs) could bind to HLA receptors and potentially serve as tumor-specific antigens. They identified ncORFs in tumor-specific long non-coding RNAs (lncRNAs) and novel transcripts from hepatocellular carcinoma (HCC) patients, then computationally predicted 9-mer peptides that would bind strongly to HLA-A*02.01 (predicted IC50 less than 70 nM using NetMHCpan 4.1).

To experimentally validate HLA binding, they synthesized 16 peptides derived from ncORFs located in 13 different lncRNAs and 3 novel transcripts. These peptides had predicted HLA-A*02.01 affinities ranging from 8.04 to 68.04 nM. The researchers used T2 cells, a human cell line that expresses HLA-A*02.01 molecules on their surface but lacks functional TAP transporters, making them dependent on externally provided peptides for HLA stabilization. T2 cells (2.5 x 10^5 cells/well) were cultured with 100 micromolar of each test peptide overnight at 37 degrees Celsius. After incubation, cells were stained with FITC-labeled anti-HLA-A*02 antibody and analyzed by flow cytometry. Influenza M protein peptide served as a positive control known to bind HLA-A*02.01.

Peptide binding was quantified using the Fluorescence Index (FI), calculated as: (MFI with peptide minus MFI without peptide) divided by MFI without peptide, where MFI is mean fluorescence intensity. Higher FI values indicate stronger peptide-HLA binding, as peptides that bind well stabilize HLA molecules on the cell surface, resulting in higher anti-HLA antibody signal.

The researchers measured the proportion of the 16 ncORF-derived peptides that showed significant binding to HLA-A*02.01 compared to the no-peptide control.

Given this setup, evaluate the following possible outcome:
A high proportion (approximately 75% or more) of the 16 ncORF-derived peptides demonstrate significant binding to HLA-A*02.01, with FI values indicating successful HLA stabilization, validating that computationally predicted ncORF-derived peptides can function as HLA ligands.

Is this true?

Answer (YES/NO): NO